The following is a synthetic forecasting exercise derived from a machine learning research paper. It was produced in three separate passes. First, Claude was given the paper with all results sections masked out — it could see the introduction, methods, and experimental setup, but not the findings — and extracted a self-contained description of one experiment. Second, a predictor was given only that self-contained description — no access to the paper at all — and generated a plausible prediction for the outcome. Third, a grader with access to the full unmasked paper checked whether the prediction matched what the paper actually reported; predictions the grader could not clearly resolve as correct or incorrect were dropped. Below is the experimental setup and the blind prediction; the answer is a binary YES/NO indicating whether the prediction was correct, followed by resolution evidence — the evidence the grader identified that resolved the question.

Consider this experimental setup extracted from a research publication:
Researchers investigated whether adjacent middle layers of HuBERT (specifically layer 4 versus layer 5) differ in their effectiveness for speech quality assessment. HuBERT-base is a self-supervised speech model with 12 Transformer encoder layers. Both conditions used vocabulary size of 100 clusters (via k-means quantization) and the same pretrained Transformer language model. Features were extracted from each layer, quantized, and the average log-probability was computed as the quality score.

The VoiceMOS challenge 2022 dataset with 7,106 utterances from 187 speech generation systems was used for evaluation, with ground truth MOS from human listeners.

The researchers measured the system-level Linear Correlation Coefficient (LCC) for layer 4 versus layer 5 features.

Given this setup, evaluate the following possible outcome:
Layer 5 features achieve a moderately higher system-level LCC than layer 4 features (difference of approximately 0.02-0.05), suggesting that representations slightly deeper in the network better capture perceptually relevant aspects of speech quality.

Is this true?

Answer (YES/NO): NO